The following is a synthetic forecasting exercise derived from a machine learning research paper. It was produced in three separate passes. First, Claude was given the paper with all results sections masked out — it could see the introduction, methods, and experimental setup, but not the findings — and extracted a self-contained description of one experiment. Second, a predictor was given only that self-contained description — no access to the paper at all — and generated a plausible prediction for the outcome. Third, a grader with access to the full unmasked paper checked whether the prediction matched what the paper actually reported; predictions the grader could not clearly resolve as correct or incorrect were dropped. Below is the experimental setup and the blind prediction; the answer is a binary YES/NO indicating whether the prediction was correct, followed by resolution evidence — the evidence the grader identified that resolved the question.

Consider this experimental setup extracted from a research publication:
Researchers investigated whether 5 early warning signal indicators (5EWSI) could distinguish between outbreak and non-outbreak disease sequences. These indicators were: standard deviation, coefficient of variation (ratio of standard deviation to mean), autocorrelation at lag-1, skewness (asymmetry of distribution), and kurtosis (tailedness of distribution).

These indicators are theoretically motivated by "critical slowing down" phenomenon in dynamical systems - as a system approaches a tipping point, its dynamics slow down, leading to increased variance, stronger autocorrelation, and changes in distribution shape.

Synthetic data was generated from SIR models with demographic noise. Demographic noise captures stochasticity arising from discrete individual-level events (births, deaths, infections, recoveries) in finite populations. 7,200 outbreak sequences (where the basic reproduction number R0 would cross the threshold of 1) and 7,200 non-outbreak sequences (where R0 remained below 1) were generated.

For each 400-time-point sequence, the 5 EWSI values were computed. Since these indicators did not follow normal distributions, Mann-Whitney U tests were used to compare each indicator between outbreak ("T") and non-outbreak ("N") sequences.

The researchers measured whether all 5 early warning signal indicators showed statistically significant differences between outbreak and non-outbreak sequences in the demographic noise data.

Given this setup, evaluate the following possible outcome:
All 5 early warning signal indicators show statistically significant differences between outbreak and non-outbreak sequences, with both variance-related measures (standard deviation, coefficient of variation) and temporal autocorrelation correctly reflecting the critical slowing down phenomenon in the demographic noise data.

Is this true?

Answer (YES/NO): YES